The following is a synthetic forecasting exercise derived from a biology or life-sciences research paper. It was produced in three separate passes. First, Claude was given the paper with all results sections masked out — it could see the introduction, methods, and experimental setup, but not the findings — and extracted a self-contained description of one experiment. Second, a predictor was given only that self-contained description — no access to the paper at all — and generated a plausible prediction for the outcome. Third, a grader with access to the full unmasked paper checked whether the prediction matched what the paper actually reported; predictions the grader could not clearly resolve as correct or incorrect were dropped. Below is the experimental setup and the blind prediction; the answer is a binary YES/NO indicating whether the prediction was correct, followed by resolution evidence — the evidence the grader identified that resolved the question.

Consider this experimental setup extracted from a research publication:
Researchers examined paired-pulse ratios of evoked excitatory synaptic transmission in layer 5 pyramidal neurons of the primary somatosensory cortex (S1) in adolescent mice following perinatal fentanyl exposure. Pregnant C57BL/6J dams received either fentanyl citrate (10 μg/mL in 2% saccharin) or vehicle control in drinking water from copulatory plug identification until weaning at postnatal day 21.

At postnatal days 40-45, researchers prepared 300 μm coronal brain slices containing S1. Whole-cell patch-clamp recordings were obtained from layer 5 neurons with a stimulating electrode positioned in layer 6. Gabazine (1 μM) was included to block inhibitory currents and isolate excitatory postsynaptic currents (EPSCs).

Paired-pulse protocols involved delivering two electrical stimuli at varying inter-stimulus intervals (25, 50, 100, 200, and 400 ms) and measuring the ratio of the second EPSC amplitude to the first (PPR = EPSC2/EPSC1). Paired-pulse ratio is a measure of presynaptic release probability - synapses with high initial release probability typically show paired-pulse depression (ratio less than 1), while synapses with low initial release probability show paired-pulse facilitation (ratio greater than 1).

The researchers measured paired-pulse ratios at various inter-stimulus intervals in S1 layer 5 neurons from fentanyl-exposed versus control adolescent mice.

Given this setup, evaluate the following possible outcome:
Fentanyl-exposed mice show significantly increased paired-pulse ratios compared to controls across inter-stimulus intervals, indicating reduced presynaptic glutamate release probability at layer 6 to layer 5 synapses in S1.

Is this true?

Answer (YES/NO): YES